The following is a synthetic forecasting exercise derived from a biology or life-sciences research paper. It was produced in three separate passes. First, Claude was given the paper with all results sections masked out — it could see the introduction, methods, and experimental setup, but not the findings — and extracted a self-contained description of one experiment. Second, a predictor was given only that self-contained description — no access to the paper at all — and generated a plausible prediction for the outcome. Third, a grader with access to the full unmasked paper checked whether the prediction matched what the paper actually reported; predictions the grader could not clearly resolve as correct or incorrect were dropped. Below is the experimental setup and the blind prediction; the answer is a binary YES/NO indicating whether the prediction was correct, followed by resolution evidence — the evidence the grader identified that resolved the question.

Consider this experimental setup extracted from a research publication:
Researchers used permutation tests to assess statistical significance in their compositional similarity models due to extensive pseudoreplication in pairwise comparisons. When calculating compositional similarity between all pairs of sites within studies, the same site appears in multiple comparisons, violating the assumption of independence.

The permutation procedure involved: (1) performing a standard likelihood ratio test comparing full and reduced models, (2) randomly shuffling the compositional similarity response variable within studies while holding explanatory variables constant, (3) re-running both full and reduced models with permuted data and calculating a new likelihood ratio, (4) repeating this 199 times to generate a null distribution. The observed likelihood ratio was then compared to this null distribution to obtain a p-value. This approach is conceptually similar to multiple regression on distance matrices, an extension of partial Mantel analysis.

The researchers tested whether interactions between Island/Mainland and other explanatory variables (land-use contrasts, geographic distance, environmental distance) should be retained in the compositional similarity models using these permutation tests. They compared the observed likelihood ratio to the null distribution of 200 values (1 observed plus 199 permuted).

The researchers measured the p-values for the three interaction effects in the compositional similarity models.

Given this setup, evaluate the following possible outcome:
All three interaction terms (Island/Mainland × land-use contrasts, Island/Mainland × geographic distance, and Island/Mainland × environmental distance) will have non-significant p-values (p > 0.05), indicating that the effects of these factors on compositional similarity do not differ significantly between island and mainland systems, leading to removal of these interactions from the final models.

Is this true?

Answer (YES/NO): NO